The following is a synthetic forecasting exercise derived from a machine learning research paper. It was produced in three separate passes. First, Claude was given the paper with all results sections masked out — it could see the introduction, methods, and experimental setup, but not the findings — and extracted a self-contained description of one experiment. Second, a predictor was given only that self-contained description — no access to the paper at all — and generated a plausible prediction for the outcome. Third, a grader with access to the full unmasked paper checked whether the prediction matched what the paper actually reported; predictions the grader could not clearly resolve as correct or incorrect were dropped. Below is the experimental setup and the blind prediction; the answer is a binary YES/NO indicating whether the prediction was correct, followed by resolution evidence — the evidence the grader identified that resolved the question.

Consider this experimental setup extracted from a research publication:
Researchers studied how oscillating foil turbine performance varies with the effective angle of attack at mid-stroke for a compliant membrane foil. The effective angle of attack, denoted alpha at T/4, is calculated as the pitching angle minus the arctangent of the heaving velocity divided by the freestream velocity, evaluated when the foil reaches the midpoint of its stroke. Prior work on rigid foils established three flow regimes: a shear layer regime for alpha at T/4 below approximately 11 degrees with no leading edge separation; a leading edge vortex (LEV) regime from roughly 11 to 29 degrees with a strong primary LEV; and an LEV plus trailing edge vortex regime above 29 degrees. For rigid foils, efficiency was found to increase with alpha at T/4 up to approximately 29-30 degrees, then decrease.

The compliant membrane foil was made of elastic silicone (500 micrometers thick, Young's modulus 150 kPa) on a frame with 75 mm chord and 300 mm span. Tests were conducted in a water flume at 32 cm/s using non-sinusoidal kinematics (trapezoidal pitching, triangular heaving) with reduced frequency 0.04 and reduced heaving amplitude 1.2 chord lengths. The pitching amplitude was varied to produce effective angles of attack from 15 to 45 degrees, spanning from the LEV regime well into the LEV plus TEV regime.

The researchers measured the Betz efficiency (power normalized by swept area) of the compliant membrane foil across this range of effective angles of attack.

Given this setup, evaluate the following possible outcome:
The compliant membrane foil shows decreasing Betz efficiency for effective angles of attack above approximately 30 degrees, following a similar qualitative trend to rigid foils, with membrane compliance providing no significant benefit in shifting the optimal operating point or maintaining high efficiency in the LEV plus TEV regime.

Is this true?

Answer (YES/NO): NO